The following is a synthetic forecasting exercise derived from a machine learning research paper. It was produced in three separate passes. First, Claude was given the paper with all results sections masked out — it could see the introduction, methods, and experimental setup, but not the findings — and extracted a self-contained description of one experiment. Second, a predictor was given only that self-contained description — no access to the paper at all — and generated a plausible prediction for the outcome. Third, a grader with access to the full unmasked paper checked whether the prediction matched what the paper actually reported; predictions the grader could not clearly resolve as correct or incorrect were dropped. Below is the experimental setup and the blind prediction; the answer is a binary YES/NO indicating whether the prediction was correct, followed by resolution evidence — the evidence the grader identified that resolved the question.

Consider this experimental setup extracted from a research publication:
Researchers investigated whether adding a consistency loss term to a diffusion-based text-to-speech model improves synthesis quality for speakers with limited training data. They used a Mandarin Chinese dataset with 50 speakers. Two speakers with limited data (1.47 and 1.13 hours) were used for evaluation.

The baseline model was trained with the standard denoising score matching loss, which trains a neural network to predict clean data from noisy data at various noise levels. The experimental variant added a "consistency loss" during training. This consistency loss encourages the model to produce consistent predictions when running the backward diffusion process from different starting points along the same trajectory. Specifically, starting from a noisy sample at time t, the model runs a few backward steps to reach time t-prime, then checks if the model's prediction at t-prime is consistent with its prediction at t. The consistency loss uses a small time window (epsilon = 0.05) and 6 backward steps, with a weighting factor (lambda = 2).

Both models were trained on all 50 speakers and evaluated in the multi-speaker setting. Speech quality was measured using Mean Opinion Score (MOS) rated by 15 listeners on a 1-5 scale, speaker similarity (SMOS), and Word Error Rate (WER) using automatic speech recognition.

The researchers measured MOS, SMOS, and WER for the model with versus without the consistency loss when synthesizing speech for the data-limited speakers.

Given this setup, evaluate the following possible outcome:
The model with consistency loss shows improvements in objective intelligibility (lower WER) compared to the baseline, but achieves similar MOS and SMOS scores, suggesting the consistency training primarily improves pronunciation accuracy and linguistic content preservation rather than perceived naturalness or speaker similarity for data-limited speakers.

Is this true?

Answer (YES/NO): NO